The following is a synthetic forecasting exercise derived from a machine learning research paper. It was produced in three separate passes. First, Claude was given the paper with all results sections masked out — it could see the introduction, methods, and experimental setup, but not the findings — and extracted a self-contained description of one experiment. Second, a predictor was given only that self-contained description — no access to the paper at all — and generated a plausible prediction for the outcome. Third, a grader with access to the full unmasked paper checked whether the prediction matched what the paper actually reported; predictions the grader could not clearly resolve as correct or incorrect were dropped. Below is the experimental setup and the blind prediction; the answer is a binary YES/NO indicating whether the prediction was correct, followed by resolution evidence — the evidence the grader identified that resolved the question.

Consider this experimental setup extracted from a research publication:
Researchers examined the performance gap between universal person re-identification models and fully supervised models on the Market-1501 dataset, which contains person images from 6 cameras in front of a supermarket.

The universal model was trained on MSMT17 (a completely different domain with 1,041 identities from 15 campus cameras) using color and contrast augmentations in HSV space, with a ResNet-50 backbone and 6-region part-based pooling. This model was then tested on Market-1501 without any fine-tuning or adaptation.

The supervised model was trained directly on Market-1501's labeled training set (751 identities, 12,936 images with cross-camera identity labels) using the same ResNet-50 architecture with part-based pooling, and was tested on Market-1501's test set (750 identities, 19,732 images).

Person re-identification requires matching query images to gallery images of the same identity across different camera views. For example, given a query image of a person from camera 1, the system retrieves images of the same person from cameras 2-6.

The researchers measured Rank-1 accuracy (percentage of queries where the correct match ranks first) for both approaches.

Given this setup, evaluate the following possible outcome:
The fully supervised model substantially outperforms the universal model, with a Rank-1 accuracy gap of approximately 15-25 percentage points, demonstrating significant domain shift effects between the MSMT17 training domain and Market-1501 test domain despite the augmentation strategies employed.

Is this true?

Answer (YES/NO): YES